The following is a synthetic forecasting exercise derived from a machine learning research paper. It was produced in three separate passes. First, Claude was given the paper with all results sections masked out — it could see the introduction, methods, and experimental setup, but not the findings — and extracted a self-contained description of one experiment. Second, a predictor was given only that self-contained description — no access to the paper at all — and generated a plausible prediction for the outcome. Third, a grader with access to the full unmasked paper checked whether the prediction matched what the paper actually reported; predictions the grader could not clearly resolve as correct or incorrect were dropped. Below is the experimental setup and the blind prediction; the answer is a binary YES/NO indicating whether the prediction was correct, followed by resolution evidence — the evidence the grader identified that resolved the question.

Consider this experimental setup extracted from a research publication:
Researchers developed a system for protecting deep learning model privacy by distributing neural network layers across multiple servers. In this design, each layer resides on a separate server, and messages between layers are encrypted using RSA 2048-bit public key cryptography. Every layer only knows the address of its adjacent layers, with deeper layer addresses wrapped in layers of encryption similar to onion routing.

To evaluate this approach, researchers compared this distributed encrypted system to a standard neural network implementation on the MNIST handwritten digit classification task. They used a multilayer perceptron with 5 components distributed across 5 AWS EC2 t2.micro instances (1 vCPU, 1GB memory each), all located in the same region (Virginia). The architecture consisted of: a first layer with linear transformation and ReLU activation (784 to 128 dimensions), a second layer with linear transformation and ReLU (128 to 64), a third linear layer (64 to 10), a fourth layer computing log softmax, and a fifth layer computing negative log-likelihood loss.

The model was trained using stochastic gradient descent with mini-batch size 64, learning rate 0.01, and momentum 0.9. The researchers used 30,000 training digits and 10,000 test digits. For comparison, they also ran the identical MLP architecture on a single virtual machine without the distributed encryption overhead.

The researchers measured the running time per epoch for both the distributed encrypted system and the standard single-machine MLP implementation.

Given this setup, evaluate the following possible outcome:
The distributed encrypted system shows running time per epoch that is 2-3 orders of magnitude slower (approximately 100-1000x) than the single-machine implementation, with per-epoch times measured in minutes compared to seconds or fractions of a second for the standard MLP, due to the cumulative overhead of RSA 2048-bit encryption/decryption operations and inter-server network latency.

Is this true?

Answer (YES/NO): NO